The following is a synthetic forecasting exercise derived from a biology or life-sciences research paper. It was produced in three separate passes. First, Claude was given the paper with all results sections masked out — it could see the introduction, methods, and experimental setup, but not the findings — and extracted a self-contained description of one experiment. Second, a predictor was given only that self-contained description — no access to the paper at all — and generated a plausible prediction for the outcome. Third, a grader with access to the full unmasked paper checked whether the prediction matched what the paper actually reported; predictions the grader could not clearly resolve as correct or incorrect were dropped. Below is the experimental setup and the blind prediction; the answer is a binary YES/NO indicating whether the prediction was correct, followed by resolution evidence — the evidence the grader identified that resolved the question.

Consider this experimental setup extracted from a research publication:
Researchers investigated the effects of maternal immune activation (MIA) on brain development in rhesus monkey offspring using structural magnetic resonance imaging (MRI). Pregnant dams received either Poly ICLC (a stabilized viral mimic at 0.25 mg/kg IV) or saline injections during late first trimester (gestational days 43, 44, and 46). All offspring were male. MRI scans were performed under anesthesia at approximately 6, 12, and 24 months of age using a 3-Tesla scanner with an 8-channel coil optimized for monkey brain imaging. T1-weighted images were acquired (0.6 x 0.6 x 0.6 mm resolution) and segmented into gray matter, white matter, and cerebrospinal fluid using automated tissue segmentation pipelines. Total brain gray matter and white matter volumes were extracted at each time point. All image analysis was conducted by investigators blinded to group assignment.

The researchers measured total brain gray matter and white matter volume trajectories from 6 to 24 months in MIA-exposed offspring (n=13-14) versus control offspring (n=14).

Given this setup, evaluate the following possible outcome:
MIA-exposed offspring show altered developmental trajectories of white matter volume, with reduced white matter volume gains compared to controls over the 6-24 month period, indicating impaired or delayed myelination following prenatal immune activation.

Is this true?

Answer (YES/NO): NO